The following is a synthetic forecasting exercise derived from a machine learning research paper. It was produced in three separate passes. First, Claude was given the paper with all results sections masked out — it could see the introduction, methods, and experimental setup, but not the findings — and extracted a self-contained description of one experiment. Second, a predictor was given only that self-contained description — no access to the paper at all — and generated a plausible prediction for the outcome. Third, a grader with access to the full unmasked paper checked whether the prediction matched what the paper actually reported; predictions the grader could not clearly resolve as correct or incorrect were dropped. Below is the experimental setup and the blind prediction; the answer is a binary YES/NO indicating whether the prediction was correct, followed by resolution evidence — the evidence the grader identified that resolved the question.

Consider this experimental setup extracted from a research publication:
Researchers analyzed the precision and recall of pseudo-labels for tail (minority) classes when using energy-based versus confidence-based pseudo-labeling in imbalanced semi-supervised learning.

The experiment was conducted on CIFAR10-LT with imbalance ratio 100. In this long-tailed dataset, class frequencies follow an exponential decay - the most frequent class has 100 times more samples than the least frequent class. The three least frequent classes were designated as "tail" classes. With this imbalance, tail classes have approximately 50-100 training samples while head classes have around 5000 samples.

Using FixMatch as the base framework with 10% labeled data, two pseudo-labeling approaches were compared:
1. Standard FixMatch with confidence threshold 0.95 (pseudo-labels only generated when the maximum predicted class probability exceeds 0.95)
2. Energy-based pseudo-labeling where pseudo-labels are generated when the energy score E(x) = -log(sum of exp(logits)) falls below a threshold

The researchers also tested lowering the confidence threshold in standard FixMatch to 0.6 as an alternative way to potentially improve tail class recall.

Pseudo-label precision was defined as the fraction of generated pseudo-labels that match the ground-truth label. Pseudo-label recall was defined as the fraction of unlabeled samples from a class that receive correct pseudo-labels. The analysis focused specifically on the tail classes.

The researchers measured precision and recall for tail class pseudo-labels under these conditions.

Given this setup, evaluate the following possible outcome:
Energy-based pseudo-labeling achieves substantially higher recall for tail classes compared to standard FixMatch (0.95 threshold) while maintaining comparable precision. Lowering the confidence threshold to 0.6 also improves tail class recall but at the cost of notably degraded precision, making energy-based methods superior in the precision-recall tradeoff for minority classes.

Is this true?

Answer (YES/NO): YES